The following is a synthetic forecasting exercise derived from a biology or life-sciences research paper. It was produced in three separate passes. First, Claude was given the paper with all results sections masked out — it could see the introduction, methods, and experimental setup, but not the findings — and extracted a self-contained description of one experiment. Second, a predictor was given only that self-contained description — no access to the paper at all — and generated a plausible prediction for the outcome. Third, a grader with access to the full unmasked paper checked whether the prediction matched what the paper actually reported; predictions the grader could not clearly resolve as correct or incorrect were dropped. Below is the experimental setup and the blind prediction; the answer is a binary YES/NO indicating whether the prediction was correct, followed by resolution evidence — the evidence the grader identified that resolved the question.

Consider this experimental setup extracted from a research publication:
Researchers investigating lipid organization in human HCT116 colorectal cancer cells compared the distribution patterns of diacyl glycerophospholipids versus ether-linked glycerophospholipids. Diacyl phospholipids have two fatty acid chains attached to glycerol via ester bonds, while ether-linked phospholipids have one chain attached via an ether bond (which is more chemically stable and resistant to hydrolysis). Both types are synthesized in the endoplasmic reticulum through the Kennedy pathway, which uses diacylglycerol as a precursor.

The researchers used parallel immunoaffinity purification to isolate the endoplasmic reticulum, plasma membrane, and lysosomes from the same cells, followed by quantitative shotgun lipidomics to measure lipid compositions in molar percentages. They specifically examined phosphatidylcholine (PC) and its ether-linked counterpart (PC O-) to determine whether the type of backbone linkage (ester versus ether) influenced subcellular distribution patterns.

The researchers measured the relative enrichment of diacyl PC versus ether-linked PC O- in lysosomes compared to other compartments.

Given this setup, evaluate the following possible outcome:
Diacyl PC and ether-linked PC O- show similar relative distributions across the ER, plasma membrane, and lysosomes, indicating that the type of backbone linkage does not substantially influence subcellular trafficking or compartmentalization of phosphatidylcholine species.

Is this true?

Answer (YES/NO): NO